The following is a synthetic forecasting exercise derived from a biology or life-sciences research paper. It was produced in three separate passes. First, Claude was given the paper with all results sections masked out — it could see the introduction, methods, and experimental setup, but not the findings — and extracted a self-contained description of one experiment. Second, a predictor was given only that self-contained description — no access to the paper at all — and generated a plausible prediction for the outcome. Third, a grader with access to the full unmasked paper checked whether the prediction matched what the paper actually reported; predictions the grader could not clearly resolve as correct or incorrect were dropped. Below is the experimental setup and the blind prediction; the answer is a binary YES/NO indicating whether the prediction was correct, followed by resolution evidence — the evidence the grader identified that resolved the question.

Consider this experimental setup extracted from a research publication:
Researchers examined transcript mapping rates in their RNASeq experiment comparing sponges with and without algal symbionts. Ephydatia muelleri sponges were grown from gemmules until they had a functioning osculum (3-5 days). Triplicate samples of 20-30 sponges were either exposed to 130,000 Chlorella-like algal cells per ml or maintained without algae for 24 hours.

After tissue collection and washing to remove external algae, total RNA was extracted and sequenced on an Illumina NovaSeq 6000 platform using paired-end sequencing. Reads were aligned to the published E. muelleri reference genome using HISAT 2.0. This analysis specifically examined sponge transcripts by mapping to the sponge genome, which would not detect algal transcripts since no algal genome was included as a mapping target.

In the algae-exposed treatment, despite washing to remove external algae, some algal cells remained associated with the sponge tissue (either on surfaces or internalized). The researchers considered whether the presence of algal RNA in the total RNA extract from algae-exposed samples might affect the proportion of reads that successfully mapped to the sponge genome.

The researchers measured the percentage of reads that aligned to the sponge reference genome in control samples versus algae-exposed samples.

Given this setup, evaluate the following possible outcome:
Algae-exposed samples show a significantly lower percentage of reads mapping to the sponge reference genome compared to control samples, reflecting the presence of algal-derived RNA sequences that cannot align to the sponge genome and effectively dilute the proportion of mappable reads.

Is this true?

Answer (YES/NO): NO